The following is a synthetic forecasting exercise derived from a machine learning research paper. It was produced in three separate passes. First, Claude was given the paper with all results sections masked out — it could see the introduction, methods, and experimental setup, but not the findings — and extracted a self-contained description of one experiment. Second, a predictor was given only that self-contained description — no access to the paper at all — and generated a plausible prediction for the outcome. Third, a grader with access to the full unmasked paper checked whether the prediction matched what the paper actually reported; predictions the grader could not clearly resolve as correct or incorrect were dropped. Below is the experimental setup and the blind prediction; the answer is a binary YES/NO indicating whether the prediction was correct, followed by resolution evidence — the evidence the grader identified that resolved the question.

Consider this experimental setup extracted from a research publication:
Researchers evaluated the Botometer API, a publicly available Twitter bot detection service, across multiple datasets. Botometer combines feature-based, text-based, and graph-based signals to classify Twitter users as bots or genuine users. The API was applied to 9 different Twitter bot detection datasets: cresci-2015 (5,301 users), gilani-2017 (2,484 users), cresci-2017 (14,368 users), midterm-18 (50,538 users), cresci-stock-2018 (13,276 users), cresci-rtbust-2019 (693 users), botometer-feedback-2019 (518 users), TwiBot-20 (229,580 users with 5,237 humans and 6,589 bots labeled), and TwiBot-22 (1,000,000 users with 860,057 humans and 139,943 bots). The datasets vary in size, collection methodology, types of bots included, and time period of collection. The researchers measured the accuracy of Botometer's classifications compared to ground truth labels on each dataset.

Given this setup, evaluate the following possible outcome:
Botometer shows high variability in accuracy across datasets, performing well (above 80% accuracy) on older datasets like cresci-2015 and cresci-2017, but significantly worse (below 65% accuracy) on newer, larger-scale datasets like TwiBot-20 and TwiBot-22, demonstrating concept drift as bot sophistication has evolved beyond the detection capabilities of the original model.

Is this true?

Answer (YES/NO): NO